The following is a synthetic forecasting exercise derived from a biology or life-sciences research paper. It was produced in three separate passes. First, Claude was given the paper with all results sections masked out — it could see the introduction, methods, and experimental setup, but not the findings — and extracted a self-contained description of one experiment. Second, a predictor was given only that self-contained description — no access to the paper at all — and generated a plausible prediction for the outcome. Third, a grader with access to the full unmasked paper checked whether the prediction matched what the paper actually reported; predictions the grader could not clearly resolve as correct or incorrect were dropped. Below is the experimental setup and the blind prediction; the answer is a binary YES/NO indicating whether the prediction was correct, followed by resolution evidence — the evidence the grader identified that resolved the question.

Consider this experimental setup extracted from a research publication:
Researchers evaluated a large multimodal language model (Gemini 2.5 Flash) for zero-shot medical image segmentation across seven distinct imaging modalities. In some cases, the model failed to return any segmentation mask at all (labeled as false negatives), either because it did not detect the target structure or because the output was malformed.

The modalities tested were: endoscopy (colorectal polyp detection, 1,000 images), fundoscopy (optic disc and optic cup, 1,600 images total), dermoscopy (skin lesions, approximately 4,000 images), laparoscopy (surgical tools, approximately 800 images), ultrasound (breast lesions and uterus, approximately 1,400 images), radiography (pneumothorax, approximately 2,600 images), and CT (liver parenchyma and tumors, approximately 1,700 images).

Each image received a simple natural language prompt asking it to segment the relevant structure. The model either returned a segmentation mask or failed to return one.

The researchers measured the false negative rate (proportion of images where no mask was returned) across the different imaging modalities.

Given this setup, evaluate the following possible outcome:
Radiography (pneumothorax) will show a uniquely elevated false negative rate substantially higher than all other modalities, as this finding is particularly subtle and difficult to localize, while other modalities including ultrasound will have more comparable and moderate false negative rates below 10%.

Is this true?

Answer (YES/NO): NO